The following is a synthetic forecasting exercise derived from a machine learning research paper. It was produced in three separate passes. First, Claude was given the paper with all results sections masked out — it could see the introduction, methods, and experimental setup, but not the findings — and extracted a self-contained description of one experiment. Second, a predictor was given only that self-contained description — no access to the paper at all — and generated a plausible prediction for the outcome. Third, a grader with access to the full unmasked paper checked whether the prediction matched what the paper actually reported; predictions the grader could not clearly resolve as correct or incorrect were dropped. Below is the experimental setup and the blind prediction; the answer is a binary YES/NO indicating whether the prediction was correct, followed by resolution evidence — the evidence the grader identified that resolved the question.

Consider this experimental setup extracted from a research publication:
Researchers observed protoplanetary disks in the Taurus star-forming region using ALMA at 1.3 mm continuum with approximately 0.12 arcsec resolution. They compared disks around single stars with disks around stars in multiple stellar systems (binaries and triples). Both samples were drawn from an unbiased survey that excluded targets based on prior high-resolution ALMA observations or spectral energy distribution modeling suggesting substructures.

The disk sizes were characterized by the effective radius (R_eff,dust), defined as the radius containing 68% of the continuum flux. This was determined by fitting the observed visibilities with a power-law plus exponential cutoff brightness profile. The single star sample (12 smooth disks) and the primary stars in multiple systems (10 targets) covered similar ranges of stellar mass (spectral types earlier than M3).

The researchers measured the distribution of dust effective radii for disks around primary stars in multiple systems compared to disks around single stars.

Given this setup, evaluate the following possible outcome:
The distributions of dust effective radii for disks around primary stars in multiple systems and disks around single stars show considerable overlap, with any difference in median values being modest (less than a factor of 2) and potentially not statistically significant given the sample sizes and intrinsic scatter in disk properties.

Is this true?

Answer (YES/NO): NO